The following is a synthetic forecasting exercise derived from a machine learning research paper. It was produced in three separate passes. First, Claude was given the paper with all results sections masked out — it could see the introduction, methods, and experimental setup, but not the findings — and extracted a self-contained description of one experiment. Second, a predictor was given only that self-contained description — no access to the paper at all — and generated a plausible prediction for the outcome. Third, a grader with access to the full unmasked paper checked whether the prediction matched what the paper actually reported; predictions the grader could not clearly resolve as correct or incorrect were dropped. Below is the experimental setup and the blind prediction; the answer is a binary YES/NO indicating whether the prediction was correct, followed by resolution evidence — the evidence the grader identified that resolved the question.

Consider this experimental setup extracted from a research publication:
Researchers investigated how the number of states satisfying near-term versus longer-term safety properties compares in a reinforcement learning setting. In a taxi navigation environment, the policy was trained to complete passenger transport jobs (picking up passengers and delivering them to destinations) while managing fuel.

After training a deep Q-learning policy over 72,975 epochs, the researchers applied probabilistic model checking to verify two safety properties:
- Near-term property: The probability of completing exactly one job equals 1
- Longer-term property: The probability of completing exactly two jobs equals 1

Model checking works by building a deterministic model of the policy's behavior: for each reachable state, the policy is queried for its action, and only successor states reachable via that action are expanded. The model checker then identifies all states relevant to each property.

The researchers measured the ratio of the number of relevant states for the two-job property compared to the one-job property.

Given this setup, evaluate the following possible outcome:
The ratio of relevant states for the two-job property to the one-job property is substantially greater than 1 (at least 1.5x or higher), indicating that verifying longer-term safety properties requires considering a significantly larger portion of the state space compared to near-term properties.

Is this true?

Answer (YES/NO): YES